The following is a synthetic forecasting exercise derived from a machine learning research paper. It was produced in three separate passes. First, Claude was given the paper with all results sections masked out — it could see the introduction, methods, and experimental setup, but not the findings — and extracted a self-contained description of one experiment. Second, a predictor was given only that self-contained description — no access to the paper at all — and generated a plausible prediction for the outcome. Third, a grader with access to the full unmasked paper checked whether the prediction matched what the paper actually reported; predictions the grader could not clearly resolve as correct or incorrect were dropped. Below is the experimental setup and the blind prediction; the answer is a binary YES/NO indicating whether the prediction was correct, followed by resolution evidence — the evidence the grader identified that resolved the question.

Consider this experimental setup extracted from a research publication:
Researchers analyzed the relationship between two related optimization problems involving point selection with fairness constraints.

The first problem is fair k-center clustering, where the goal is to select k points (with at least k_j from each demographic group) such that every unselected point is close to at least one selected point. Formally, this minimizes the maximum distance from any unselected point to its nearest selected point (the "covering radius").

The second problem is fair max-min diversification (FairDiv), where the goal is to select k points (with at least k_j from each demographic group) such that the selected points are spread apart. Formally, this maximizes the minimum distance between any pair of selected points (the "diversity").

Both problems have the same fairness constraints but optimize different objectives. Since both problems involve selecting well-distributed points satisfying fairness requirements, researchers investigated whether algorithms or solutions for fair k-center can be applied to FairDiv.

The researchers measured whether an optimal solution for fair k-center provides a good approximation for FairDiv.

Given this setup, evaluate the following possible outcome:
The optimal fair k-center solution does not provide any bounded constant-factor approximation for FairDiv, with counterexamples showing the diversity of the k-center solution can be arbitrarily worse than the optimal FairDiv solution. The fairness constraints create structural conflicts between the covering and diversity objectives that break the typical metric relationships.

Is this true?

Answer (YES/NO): YES